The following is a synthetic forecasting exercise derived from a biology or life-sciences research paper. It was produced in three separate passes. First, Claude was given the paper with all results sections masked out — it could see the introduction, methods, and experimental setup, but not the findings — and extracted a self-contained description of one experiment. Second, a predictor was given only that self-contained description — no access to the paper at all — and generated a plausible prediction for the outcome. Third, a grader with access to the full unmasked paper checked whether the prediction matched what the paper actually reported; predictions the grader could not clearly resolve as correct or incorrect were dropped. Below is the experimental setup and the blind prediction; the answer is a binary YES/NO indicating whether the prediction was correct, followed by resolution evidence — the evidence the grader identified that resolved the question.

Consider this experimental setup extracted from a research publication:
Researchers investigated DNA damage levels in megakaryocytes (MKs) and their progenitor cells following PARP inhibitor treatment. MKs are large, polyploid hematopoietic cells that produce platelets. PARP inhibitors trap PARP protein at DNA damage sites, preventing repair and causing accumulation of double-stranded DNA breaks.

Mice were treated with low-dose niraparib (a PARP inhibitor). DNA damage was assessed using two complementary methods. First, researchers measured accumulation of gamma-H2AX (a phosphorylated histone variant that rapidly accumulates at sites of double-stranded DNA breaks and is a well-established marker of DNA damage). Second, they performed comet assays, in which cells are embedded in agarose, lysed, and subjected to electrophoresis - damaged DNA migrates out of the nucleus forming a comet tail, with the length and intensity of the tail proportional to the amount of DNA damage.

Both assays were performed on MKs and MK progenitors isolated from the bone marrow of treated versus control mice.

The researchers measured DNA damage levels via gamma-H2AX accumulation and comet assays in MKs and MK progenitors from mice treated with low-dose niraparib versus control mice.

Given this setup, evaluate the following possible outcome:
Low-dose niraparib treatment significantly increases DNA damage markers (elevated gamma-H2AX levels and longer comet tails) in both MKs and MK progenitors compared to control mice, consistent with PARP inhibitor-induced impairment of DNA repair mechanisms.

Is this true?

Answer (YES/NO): YES